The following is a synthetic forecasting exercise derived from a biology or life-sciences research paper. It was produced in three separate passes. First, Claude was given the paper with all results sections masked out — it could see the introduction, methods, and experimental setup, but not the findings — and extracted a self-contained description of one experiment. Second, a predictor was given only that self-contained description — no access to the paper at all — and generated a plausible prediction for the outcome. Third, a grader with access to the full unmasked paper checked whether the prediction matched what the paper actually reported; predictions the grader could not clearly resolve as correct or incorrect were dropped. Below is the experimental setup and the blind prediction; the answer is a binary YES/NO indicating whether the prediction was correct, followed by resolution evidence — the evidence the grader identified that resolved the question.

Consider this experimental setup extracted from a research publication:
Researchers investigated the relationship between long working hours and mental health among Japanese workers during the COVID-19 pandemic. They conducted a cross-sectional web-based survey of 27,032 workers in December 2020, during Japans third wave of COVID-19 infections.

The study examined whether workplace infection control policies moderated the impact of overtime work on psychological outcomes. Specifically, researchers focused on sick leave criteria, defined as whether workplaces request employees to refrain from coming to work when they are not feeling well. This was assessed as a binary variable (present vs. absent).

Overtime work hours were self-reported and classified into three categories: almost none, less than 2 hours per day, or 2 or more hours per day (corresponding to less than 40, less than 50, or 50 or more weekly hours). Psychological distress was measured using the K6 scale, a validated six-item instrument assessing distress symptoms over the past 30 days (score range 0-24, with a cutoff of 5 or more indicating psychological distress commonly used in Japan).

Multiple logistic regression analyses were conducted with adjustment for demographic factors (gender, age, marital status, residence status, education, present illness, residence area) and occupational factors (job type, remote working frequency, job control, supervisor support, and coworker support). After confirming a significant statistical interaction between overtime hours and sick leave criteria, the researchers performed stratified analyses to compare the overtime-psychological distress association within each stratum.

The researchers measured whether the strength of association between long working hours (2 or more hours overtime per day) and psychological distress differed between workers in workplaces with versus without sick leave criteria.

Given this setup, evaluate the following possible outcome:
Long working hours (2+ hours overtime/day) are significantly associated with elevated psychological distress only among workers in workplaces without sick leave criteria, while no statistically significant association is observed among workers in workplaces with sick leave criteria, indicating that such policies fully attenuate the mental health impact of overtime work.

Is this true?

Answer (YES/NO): NO